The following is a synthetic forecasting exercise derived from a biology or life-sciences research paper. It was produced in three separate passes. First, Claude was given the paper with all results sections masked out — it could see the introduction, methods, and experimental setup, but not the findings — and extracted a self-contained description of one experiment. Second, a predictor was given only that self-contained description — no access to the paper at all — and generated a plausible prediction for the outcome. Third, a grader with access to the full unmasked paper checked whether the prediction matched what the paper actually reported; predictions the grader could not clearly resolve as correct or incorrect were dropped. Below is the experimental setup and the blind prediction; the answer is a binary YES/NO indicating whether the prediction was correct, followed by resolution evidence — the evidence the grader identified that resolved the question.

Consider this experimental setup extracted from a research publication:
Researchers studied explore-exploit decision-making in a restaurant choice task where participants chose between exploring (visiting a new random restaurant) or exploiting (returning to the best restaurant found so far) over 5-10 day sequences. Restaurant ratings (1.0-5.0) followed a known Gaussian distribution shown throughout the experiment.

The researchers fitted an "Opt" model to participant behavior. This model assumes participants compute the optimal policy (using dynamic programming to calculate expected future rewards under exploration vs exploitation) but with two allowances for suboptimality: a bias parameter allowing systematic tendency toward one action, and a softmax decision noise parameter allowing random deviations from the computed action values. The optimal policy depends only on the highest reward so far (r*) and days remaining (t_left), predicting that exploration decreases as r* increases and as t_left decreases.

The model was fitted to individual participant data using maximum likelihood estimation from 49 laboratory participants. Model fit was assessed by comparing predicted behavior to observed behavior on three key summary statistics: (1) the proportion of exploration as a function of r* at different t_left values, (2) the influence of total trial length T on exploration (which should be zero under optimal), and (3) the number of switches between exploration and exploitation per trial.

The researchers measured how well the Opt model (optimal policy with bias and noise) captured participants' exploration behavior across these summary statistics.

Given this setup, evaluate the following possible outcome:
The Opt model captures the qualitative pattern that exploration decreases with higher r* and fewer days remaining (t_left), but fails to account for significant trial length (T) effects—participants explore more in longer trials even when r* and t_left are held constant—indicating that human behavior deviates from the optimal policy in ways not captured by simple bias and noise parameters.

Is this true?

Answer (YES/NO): NO